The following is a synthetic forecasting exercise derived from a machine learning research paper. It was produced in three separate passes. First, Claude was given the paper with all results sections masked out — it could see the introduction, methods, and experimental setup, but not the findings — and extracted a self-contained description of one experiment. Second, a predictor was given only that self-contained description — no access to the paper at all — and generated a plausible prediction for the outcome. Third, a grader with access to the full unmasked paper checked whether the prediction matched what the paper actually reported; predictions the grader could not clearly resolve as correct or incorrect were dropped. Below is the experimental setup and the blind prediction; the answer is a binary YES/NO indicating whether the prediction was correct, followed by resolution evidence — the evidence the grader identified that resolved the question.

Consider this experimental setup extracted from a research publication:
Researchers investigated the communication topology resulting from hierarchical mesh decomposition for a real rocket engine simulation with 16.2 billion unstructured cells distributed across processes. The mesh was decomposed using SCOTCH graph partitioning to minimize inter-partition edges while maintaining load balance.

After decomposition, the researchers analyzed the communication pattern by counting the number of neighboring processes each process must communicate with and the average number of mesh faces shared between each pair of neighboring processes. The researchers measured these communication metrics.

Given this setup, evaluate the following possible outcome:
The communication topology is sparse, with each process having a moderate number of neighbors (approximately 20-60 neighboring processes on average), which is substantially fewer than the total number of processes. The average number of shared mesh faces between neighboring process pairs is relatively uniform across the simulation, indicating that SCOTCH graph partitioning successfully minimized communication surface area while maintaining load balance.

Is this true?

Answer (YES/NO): NO